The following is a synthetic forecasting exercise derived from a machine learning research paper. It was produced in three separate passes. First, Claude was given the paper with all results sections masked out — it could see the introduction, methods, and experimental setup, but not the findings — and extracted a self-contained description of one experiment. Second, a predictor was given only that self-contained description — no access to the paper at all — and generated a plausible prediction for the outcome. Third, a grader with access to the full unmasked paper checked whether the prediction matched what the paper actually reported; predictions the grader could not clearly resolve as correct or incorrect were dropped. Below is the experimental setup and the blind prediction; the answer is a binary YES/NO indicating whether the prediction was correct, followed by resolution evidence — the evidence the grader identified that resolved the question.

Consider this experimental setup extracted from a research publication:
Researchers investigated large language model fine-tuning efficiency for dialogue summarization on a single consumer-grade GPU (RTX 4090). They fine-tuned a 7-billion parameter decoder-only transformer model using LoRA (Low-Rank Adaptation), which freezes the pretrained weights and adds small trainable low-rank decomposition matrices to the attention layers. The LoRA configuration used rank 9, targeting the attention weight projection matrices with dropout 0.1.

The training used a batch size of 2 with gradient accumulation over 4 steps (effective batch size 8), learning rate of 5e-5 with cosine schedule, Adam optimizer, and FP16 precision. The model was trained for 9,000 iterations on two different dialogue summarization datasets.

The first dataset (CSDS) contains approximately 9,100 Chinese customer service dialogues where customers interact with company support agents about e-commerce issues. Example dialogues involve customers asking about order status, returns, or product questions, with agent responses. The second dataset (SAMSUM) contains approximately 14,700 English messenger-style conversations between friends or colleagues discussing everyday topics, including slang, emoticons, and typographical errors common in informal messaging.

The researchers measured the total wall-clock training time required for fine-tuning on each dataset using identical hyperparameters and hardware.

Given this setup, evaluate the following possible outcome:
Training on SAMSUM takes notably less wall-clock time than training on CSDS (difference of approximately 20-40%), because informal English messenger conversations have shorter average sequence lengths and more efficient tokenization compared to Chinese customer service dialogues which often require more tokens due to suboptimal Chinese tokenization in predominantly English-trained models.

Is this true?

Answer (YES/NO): YES